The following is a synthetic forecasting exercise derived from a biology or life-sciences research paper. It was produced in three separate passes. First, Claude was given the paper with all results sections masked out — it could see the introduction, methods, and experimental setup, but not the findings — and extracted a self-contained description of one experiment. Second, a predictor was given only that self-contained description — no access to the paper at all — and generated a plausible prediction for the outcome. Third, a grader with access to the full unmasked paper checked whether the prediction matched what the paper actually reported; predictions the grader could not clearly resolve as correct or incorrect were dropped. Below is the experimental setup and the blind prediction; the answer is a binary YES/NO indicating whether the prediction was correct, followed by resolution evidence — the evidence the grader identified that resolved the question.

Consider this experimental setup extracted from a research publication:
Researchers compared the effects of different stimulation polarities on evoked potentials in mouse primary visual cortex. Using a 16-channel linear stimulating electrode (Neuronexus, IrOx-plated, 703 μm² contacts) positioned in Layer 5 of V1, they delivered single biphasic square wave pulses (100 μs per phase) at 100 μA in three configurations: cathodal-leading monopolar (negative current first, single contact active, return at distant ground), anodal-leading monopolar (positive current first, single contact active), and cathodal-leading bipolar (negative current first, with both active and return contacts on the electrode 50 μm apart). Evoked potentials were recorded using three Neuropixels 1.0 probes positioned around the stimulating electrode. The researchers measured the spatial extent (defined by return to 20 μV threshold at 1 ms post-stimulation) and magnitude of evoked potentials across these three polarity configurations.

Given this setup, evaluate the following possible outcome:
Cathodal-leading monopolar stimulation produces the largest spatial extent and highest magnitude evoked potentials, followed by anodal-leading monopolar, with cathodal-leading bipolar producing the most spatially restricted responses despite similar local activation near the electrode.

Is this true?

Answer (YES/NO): NO